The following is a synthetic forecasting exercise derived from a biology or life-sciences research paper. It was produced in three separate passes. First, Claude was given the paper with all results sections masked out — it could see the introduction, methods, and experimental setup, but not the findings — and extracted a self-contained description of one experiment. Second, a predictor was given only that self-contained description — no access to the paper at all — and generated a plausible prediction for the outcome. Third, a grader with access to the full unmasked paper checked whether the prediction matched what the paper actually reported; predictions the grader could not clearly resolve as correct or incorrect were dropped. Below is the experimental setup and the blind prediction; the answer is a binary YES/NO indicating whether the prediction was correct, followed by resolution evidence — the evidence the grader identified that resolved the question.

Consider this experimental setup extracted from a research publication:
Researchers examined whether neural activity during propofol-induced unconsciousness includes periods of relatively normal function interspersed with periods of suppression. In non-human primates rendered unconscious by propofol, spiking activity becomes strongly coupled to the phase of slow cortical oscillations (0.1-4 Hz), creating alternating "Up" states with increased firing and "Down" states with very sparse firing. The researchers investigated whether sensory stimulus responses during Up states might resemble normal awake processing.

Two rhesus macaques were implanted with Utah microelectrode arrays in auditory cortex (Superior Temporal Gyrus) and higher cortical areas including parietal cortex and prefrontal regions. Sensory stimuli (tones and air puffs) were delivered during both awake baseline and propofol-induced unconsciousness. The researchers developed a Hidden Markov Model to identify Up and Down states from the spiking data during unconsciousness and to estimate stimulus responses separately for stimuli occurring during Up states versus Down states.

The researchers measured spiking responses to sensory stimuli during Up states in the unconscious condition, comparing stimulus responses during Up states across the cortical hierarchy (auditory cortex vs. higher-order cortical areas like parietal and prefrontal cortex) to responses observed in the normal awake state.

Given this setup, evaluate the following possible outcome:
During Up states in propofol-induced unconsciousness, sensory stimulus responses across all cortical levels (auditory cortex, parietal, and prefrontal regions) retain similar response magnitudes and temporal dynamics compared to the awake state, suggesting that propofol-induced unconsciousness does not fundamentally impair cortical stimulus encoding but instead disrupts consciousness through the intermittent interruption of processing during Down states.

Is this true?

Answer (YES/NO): NO